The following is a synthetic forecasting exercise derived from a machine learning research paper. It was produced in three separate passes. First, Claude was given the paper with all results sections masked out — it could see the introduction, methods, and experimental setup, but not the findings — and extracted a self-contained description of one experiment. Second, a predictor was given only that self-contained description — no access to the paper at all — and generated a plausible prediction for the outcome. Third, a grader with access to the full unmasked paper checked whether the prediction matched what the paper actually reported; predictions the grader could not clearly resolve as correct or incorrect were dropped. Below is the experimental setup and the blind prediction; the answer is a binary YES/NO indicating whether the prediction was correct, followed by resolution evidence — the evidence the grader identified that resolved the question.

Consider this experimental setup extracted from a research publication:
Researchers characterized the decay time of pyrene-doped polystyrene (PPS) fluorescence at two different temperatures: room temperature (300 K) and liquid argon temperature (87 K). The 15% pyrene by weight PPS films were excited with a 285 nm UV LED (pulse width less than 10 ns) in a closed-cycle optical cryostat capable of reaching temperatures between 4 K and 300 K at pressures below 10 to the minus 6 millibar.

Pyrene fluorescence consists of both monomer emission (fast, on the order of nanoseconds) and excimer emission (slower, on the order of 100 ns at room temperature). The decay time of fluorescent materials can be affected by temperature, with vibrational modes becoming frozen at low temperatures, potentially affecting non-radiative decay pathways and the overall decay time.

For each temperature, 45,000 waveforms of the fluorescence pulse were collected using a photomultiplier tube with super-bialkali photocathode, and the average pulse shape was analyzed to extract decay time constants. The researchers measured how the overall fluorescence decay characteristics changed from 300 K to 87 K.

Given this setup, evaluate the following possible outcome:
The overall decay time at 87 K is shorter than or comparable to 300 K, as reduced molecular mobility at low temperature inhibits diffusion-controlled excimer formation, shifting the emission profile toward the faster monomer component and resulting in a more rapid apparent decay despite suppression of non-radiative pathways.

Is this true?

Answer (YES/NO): NO